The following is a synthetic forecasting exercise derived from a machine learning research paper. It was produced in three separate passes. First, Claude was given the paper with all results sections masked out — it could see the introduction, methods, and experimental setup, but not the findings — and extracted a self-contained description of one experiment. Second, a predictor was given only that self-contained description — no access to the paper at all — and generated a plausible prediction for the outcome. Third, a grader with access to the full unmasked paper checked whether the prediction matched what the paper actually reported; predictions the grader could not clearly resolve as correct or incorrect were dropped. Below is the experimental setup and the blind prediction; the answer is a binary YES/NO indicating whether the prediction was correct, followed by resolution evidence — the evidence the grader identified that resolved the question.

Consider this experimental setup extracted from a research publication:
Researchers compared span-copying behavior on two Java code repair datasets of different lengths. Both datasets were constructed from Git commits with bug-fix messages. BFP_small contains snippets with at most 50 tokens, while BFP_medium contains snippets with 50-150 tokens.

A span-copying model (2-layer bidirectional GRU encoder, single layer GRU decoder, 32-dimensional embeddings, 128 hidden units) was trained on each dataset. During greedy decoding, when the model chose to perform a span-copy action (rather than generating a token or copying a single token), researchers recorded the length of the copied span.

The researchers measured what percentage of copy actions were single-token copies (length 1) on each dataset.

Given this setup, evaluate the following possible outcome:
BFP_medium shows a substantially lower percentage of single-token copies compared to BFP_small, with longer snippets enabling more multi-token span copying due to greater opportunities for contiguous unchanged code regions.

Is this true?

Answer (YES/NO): NO